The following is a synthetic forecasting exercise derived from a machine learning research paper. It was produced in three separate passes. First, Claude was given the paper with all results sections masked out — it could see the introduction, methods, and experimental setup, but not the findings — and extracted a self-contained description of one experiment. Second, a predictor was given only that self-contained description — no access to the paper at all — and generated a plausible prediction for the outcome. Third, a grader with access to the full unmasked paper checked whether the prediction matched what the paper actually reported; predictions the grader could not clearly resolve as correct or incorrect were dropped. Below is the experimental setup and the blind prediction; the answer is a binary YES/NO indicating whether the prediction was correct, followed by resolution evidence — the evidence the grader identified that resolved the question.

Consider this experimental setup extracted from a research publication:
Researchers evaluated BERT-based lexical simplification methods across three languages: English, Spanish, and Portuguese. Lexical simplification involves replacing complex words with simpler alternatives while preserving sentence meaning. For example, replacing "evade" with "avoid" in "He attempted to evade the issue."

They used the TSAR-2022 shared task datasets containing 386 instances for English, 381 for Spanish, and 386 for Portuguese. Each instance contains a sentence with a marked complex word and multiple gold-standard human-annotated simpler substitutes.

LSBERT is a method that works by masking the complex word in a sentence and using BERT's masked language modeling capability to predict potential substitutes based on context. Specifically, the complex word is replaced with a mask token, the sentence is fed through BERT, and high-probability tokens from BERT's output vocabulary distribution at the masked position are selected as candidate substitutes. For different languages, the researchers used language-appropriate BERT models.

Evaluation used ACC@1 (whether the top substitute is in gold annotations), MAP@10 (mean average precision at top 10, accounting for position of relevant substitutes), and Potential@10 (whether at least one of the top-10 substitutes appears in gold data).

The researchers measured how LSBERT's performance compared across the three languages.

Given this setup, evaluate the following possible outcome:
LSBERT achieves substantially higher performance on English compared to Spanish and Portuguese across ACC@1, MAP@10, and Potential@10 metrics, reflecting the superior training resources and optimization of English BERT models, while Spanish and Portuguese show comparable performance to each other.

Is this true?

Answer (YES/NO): YES